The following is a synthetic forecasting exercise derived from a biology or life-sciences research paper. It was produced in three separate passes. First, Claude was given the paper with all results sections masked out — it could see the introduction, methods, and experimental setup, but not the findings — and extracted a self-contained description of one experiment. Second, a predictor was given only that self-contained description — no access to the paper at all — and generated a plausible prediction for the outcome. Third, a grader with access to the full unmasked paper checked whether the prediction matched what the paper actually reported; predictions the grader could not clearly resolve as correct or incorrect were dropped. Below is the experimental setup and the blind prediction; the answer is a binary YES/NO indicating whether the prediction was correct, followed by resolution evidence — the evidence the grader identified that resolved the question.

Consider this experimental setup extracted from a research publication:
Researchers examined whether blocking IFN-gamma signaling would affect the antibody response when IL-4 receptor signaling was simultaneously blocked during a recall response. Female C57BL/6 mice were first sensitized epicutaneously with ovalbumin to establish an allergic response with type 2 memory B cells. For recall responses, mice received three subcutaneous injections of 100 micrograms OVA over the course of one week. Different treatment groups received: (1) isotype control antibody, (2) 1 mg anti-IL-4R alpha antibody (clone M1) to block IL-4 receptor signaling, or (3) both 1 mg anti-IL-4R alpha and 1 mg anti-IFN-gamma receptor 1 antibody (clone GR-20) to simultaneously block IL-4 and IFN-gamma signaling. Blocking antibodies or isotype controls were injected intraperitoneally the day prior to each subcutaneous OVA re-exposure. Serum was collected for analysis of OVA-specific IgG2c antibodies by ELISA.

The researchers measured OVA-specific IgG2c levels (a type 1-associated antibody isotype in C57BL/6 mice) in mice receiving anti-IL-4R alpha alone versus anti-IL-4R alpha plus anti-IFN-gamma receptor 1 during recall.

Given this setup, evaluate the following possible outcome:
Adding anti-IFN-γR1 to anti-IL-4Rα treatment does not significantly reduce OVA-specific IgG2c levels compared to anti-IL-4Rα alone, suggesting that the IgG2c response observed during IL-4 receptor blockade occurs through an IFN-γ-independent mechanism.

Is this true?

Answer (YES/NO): NO